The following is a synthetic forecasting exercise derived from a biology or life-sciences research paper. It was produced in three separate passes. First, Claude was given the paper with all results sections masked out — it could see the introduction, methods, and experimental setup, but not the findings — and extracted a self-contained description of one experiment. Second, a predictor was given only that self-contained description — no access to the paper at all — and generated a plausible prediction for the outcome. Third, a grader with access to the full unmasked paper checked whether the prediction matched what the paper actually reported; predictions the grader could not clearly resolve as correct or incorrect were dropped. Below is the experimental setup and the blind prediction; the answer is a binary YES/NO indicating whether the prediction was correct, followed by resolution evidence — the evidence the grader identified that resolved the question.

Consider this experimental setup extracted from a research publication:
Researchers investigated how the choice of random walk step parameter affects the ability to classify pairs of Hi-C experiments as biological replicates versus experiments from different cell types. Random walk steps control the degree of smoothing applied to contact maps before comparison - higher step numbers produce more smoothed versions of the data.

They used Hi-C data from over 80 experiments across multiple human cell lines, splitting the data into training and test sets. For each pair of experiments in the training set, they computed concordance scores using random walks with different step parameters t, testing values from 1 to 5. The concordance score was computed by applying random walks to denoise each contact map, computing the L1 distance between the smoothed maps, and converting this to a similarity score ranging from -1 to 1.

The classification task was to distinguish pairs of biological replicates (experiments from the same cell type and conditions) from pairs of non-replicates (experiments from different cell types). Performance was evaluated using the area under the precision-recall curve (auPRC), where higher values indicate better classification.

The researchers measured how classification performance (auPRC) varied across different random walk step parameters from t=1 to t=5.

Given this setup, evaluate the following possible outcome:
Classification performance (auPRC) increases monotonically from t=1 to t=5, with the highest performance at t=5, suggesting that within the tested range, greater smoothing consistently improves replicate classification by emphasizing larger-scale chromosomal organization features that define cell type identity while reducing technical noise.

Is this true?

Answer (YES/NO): NO